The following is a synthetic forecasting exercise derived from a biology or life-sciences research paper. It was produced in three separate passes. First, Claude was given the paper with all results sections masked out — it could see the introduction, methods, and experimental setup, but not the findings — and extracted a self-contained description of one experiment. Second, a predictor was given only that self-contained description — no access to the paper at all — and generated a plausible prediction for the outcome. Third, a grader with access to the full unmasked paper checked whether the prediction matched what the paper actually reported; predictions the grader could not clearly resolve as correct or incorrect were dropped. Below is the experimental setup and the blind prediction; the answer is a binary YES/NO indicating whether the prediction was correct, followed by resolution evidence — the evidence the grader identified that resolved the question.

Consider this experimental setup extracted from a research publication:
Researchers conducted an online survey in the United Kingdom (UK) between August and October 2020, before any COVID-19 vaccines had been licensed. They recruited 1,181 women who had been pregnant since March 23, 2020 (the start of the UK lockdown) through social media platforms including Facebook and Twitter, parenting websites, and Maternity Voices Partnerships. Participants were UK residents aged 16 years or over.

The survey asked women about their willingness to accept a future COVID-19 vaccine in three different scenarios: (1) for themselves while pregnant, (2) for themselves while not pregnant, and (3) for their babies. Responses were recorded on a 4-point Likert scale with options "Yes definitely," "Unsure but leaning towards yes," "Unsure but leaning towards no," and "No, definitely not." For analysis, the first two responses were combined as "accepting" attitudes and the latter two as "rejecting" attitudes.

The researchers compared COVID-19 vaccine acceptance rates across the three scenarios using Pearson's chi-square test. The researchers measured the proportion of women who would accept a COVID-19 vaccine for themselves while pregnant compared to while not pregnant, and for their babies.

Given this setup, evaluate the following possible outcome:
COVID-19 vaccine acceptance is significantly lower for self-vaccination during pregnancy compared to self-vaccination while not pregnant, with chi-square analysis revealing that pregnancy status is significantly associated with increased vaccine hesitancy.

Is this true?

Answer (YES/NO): YES